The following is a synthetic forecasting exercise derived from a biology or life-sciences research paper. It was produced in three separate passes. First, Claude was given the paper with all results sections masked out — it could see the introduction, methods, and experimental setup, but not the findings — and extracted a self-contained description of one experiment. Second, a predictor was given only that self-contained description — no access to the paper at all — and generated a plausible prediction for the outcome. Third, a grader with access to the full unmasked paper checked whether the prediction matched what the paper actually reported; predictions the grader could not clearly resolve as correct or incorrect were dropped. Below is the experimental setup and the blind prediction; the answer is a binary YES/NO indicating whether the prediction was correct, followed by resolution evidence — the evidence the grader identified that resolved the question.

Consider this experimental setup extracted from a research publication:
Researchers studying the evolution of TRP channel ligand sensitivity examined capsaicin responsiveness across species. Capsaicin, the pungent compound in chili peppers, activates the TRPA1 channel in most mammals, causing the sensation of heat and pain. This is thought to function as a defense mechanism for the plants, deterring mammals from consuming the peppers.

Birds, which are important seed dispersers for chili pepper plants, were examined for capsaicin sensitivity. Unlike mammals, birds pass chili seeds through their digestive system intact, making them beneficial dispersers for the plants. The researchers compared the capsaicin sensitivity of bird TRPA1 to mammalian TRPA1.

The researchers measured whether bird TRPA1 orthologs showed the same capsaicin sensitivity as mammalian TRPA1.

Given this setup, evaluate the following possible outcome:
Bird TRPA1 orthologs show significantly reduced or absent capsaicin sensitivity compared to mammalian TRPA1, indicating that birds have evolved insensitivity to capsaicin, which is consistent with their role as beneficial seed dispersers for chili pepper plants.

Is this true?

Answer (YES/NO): YES